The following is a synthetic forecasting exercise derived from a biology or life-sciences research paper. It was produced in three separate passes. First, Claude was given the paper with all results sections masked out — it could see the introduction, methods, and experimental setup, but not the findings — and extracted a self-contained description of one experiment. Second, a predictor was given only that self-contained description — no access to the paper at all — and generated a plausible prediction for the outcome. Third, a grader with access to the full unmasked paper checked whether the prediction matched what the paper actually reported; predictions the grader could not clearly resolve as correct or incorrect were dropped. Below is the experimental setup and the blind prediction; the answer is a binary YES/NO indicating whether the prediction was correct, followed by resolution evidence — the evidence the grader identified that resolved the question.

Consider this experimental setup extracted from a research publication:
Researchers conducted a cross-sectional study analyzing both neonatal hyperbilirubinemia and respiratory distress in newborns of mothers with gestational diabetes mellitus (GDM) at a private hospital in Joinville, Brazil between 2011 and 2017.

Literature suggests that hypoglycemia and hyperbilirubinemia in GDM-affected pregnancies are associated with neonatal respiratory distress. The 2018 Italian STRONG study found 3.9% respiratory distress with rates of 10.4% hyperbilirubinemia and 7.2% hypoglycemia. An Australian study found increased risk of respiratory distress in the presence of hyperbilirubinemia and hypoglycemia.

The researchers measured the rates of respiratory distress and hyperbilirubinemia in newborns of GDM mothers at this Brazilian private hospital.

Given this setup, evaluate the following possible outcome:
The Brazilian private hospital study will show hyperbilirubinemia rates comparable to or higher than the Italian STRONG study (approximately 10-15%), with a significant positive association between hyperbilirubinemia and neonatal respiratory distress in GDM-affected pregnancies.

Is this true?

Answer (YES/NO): NO